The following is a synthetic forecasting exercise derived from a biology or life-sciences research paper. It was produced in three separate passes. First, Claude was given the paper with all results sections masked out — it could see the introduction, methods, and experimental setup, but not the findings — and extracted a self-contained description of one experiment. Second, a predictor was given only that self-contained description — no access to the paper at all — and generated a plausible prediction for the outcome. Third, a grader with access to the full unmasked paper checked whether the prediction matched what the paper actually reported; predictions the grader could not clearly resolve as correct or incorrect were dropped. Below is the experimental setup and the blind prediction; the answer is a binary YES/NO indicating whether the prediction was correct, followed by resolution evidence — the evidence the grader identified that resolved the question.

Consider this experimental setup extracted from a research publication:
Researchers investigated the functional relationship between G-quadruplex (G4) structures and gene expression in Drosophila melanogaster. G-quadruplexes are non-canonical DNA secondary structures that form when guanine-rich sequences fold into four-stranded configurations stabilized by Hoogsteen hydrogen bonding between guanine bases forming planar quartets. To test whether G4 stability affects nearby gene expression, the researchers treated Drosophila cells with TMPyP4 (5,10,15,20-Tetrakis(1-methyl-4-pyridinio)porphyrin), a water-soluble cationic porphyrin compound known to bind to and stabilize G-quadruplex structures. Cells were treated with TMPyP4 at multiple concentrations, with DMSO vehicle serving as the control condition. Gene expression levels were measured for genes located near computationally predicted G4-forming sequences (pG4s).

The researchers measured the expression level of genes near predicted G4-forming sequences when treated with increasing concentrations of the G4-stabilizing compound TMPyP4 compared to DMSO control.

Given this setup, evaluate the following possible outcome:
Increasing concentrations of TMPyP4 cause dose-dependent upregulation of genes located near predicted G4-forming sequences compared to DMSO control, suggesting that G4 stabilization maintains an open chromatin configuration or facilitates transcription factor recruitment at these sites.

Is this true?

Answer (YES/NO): NO